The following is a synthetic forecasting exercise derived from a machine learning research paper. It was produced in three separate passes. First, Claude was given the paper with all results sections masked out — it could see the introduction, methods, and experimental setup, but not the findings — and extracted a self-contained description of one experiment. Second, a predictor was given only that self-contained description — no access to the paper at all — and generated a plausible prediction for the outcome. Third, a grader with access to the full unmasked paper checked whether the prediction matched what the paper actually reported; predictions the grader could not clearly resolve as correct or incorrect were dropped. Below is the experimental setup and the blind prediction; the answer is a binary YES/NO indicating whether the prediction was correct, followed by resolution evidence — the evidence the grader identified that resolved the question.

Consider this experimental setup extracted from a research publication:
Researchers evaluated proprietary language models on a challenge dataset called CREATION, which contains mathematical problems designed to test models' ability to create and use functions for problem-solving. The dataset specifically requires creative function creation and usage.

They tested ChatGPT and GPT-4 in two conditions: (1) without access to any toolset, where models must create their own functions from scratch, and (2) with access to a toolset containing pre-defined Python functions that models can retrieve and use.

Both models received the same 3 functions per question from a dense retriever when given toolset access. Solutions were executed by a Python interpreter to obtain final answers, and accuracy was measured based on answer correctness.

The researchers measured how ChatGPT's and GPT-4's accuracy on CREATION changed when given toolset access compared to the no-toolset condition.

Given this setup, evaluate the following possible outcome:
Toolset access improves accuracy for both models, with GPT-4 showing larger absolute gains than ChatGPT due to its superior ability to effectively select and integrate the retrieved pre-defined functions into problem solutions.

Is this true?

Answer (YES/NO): YES